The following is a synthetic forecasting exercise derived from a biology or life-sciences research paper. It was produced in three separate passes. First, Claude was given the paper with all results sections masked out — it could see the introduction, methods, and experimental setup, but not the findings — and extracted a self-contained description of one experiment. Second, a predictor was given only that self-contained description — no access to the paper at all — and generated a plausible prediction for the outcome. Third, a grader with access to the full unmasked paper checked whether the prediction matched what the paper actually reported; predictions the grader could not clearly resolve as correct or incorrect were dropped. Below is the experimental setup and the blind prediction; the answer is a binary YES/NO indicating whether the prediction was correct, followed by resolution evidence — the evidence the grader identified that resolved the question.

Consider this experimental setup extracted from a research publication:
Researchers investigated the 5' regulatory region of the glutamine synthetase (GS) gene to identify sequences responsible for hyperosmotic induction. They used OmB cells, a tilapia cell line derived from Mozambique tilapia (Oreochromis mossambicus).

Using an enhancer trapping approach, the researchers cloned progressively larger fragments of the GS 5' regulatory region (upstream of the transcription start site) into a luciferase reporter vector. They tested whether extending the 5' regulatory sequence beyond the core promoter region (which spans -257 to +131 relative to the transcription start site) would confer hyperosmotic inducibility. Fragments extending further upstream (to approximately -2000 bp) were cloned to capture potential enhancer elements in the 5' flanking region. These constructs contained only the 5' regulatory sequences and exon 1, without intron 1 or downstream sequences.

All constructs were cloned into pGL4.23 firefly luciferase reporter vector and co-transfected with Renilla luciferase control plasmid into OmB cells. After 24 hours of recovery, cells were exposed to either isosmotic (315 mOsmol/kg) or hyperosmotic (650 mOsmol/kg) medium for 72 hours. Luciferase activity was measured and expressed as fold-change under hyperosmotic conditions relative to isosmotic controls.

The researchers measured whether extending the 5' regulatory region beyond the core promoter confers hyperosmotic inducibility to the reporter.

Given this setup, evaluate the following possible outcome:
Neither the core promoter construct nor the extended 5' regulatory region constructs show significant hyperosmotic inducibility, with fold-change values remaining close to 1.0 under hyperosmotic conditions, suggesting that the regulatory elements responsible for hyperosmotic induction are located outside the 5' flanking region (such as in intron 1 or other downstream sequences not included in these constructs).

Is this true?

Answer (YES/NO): YES